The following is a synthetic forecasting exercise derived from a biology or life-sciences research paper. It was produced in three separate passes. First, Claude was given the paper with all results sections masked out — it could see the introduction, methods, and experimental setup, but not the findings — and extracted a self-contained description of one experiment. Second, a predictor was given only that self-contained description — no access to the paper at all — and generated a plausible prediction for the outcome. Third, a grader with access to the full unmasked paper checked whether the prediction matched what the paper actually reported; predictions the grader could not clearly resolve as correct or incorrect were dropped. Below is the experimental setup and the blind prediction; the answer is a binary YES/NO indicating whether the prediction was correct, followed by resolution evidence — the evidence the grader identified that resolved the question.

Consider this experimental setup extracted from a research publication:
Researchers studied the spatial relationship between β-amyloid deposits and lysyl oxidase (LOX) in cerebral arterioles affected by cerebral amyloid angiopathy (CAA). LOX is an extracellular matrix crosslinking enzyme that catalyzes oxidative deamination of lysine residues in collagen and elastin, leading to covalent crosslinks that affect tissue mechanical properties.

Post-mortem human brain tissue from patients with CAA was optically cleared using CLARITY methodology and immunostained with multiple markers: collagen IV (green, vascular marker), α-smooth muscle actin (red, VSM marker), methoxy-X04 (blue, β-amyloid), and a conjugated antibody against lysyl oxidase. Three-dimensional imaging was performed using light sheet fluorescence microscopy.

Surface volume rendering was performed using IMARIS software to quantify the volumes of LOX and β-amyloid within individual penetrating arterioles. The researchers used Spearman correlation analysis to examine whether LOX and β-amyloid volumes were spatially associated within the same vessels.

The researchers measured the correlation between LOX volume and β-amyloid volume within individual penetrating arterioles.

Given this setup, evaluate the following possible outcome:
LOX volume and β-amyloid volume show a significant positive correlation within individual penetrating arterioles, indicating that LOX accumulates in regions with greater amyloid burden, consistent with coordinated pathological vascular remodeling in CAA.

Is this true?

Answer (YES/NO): YES